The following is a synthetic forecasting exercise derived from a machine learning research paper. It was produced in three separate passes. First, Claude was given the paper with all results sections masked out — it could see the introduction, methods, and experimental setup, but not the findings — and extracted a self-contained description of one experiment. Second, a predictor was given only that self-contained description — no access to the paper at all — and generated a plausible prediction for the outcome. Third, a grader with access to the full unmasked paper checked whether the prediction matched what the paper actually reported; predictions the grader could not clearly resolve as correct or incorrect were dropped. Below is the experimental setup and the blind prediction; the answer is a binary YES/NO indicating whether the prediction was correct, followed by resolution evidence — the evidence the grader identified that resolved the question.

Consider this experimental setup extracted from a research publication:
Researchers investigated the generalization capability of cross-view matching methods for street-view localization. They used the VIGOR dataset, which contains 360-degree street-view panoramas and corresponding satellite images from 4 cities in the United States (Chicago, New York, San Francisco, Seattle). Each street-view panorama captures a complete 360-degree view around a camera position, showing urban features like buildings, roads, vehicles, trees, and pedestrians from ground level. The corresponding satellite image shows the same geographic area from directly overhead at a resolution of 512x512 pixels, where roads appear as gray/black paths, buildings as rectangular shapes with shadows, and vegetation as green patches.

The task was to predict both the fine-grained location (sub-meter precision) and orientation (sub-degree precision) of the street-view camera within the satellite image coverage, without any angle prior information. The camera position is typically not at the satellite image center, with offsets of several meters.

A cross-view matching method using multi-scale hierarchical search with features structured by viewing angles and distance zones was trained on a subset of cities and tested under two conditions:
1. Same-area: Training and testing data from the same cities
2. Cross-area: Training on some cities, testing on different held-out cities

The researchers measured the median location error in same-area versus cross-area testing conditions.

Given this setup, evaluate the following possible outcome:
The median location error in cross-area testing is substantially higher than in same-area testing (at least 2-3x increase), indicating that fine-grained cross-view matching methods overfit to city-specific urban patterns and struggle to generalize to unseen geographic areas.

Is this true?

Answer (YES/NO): NO